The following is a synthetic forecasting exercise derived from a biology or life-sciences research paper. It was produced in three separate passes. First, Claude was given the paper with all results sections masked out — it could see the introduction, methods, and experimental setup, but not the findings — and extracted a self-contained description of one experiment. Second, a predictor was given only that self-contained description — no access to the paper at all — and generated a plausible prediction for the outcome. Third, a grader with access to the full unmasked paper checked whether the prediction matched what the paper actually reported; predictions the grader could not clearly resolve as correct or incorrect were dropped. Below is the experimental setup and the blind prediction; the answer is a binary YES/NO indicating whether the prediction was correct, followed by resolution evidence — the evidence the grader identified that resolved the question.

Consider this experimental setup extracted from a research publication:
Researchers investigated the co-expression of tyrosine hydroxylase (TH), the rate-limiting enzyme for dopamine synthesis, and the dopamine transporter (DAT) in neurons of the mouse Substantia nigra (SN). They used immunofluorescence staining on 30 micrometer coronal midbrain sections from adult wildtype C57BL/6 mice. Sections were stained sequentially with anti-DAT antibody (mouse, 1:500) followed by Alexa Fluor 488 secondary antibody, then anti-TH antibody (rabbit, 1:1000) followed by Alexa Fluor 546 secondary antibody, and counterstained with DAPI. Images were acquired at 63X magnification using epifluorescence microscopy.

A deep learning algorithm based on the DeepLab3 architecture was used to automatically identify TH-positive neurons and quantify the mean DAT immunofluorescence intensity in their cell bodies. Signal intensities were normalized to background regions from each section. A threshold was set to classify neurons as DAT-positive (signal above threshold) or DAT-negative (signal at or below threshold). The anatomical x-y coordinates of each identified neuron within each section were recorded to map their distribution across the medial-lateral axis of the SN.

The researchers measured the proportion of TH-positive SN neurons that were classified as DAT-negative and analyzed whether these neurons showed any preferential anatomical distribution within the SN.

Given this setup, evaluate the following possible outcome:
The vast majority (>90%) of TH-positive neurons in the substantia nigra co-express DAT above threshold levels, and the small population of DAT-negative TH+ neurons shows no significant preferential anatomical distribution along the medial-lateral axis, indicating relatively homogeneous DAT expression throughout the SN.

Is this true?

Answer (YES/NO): NO